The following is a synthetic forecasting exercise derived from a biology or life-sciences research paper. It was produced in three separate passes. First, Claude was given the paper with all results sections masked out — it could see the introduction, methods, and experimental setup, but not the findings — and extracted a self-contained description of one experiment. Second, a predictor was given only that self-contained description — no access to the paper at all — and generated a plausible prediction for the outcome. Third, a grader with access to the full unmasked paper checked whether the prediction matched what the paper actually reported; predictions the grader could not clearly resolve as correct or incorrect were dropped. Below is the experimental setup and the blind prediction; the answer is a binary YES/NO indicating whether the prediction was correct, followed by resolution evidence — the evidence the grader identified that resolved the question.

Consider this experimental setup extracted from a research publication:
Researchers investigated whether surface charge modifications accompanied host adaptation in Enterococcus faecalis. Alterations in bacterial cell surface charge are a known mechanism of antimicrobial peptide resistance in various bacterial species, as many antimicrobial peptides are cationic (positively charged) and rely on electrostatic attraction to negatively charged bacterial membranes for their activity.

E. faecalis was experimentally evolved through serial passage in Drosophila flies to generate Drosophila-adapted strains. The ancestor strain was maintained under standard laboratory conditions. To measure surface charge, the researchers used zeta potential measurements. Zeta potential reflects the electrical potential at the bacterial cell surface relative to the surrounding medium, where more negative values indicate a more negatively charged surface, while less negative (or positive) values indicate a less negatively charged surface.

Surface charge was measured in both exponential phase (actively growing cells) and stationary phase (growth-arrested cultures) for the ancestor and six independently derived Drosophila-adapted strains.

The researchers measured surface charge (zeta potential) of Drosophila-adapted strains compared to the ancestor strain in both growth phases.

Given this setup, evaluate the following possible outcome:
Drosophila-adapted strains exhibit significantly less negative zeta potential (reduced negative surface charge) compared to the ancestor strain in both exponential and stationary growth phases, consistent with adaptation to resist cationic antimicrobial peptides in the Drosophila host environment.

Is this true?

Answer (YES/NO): NO